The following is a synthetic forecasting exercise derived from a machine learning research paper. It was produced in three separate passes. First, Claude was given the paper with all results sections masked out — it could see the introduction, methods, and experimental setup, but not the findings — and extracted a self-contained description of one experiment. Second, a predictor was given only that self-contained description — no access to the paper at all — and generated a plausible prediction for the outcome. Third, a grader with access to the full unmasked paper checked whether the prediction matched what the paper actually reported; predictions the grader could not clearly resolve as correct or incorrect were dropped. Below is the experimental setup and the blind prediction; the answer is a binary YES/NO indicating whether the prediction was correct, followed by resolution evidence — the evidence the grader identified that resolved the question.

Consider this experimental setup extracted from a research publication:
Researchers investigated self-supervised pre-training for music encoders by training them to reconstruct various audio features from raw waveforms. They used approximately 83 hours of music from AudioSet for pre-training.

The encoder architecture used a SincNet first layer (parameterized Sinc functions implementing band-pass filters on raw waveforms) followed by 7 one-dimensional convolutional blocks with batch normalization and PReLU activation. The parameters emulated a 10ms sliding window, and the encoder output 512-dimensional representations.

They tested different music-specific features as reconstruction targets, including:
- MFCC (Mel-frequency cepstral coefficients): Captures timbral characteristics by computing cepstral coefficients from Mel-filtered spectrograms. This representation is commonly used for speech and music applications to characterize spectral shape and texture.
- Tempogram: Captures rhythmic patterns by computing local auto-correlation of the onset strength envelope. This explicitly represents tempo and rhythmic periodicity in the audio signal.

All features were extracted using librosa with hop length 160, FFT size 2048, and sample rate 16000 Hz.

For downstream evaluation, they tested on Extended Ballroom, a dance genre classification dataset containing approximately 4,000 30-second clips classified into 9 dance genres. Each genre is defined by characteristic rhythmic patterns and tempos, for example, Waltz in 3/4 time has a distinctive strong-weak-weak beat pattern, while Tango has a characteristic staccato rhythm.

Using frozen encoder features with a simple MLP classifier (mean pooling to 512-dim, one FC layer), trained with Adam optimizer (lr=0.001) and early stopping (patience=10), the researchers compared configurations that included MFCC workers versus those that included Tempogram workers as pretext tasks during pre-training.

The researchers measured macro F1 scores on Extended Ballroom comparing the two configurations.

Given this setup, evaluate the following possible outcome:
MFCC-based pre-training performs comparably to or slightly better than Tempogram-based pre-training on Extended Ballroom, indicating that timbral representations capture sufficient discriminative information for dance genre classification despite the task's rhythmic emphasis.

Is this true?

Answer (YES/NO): NO